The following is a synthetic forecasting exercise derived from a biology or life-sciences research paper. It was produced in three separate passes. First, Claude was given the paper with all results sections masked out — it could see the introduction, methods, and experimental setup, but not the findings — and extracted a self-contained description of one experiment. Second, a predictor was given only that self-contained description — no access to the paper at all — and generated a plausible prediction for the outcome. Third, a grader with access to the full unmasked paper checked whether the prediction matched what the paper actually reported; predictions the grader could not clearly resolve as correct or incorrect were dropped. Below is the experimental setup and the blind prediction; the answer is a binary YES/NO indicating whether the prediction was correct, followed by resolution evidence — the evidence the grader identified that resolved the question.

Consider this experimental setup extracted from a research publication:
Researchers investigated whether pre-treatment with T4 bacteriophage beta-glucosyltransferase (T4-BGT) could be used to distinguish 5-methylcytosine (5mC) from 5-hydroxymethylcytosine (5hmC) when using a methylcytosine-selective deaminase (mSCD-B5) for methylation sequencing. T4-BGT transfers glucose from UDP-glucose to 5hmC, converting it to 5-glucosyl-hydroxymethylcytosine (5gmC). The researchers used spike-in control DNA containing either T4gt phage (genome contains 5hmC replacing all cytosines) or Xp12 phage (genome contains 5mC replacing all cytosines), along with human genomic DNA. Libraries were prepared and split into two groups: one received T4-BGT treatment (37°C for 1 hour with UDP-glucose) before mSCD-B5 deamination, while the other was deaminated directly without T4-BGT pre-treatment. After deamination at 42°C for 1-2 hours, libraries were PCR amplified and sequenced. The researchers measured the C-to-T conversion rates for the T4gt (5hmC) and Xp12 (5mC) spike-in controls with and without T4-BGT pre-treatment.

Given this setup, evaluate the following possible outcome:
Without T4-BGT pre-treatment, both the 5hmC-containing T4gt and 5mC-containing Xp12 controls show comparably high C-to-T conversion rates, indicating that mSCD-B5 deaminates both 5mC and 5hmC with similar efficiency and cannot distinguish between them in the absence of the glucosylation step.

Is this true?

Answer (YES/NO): NO